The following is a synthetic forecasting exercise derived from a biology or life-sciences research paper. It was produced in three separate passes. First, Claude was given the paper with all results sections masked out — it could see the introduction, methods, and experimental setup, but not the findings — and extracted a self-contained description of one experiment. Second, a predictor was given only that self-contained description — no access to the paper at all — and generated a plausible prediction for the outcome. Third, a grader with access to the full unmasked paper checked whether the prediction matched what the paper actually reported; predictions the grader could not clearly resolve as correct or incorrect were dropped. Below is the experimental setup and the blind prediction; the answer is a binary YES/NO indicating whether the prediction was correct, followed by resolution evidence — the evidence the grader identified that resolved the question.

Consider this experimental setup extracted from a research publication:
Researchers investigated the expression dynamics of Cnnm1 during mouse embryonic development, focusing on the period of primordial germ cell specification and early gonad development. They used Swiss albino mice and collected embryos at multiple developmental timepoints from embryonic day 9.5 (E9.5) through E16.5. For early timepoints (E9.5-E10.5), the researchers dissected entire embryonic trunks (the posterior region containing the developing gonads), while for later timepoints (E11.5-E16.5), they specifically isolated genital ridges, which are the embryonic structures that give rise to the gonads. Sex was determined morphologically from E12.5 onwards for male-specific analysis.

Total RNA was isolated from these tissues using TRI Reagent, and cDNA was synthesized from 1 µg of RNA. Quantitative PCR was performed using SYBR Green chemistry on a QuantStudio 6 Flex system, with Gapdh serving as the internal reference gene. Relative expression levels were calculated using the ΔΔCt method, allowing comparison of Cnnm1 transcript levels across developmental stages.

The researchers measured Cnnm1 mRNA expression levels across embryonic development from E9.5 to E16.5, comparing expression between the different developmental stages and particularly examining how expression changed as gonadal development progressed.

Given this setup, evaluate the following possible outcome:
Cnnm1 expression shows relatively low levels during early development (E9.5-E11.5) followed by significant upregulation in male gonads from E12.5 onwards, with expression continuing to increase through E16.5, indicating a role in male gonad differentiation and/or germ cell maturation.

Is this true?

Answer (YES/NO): NO